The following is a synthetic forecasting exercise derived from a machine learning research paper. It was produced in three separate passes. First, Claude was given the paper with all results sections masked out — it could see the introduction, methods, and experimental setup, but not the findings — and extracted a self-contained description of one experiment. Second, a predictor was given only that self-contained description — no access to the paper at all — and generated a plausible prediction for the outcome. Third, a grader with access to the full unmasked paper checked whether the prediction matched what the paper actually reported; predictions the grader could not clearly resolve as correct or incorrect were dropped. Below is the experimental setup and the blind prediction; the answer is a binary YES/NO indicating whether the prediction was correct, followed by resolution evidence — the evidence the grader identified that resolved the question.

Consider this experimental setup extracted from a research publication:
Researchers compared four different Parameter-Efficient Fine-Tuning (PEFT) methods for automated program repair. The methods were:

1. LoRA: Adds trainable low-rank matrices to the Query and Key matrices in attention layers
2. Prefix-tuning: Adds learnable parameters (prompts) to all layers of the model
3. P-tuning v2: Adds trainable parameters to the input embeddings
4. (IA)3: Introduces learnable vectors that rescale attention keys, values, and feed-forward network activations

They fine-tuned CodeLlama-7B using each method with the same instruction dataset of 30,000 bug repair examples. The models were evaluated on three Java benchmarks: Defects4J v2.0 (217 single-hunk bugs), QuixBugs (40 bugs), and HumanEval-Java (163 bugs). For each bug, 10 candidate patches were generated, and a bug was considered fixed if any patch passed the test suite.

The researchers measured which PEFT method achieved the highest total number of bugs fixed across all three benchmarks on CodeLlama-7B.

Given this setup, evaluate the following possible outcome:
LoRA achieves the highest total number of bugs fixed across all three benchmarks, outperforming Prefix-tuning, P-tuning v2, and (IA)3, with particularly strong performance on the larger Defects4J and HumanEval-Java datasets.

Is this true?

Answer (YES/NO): NO